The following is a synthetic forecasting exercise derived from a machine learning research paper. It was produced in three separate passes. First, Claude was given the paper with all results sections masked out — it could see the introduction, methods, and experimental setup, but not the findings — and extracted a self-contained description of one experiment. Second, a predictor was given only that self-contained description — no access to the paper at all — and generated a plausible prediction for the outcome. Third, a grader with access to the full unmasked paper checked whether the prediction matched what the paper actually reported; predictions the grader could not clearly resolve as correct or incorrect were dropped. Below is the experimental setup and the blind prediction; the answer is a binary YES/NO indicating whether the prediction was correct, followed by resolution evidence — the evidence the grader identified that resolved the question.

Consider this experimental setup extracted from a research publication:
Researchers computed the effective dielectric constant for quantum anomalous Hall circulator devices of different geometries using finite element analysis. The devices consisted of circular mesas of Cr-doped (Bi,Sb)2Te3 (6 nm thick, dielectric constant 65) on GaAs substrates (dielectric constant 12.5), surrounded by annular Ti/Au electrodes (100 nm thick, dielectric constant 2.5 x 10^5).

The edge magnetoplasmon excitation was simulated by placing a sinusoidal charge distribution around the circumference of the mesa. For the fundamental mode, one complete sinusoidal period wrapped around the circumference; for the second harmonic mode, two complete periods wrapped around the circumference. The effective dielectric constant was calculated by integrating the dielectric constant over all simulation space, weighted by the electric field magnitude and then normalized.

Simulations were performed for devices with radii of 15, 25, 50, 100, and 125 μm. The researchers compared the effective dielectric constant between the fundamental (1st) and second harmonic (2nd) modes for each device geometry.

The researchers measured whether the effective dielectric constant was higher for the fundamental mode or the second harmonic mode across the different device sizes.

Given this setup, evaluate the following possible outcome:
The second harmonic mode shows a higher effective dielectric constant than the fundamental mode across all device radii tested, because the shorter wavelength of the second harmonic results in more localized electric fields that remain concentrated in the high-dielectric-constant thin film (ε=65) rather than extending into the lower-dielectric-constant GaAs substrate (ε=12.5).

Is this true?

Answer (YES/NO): NO